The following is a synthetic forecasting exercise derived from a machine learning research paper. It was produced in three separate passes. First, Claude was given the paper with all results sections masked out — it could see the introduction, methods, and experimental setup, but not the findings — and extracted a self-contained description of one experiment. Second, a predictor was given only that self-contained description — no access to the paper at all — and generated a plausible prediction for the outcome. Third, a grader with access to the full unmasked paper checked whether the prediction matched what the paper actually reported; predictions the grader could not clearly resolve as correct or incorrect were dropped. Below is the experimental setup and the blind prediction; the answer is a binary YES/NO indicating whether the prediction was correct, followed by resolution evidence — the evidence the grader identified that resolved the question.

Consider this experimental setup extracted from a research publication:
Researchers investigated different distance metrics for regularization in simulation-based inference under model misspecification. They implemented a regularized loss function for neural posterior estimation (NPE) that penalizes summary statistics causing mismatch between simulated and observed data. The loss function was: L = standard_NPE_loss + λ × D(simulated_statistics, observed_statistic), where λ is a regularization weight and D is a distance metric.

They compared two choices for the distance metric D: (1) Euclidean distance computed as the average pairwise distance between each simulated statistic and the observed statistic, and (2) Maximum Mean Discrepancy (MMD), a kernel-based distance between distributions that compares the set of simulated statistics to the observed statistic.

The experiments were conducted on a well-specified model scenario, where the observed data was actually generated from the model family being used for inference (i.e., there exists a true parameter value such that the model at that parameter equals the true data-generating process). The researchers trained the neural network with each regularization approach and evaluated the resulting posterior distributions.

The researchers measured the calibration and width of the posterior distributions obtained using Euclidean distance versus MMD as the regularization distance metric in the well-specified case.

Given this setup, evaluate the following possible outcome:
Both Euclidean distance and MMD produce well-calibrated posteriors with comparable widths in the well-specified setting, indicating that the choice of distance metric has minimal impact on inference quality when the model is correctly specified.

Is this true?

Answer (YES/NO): NO